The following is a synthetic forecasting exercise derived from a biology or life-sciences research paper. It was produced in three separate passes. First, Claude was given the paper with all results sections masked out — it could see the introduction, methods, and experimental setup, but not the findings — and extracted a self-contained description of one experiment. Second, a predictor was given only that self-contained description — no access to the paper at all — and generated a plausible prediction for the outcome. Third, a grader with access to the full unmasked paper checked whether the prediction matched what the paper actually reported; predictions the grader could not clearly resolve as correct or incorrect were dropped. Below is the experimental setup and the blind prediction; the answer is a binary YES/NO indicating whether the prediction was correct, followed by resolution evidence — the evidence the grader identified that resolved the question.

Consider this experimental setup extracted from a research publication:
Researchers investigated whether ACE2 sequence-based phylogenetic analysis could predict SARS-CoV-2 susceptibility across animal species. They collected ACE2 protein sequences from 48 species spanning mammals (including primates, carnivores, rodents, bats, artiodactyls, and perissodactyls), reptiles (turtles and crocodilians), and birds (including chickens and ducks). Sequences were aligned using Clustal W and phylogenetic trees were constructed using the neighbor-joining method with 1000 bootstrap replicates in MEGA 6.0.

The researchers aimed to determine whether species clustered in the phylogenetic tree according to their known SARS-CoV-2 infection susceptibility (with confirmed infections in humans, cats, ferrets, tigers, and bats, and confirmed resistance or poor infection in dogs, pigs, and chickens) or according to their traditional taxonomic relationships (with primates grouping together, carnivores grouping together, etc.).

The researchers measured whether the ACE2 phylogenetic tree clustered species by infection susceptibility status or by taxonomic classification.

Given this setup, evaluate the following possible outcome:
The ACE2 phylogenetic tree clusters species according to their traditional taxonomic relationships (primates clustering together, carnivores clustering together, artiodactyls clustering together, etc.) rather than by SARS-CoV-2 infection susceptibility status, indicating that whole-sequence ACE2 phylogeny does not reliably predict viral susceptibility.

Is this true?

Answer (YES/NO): YES